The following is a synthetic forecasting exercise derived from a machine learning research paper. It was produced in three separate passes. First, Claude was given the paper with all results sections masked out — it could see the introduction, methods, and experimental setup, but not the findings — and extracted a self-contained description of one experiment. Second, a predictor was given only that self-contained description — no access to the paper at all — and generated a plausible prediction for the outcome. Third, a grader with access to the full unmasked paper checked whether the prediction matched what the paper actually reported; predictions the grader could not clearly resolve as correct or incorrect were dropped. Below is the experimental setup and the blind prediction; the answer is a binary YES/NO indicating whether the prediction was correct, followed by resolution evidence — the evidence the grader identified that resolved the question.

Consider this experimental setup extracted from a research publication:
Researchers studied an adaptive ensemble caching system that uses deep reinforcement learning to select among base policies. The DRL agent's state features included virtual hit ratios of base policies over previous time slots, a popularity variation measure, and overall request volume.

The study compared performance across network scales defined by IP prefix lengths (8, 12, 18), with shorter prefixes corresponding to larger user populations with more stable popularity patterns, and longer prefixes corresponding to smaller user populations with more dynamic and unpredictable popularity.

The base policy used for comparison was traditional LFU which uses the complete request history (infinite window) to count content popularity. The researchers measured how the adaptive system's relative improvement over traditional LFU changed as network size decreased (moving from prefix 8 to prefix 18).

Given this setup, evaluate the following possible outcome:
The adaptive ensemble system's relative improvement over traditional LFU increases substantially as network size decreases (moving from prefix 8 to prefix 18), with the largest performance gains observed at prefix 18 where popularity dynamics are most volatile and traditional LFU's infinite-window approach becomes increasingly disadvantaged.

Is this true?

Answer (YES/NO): YES